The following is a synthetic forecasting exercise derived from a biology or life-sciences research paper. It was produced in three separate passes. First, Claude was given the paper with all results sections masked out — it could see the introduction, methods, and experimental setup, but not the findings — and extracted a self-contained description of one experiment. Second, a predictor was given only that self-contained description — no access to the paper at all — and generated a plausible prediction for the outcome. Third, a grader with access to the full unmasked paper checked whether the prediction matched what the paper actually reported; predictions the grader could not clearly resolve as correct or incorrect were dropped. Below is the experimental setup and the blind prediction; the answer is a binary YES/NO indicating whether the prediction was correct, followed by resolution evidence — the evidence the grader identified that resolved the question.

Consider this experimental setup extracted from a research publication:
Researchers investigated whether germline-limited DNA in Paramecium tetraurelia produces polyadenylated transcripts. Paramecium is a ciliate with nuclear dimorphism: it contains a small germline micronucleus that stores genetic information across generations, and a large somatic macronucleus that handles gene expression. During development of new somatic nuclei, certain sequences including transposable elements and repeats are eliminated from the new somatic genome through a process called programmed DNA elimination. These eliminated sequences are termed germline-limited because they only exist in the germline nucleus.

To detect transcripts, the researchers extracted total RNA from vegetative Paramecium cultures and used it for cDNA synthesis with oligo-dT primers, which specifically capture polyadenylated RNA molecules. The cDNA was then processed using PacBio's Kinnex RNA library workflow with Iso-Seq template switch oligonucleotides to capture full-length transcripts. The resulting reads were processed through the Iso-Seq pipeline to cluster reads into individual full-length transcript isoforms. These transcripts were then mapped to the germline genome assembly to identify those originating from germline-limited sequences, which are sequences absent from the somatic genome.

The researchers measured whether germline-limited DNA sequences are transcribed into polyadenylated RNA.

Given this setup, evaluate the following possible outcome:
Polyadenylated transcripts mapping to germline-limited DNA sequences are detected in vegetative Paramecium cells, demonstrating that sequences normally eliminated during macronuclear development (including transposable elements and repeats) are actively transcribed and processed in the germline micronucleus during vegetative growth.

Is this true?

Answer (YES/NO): NO